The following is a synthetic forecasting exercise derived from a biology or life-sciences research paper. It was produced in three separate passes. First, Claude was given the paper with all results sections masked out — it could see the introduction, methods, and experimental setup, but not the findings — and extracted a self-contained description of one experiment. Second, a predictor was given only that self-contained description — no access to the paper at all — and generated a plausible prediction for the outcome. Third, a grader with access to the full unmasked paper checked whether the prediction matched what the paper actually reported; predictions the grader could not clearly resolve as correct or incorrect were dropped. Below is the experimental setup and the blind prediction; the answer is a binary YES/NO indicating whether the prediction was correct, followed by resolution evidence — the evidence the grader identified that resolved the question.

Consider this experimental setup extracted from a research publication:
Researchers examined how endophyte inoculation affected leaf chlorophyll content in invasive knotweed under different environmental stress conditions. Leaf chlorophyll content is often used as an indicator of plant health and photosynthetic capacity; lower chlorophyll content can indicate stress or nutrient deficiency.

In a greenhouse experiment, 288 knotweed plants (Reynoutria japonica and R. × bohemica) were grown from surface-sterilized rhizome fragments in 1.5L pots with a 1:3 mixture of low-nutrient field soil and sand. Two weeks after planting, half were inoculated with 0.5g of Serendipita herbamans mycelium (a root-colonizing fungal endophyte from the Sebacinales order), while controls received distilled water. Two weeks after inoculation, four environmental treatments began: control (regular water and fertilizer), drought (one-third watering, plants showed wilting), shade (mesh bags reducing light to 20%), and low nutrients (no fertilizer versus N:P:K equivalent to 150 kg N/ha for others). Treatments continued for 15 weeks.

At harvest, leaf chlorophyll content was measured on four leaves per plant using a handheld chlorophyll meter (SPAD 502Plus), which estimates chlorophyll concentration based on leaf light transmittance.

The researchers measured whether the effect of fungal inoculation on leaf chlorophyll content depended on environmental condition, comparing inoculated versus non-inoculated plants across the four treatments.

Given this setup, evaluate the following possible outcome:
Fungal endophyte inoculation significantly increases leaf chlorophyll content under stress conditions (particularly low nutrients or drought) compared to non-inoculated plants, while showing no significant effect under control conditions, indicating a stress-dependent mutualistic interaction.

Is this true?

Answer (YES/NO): NO